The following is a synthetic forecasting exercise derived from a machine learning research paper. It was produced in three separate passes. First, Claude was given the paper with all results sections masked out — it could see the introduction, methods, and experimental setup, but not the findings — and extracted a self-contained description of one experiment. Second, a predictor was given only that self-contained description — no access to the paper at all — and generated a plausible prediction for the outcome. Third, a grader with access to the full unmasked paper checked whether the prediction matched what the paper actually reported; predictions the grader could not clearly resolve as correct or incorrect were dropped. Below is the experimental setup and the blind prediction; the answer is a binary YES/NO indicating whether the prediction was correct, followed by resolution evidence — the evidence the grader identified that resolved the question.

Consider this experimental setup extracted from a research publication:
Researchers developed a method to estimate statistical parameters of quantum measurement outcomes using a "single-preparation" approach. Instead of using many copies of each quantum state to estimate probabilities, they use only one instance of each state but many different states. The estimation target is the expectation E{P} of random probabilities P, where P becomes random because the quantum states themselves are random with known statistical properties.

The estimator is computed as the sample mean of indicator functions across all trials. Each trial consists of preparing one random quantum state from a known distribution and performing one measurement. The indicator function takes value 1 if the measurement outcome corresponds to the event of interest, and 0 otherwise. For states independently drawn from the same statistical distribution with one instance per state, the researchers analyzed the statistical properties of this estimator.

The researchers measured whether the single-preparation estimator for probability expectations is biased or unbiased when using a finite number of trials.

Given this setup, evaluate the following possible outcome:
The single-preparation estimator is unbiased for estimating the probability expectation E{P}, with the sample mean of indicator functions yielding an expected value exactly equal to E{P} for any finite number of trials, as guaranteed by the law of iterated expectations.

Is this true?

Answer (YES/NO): YES